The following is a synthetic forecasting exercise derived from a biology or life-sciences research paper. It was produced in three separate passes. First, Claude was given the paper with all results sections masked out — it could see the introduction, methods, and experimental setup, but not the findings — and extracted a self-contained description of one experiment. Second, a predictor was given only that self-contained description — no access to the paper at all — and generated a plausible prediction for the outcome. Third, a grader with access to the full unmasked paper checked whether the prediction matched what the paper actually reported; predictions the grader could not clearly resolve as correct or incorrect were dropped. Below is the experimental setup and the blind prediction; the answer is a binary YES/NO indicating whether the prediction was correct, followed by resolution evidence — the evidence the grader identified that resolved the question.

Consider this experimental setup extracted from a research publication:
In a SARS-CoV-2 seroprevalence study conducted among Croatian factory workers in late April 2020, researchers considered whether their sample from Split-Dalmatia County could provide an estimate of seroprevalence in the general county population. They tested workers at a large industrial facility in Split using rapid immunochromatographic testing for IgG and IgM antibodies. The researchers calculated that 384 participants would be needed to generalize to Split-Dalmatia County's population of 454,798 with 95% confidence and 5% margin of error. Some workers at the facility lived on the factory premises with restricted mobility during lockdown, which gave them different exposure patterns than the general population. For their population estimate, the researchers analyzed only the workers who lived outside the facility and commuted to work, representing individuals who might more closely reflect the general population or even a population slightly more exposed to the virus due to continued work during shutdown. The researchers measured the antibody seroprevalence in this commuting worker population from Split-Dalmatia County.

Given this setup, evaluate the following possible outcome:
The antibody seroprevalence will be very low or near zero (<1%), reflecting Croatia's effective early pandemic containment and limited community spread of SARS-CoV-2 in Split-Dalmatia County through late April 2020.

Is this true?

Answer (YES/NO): NO